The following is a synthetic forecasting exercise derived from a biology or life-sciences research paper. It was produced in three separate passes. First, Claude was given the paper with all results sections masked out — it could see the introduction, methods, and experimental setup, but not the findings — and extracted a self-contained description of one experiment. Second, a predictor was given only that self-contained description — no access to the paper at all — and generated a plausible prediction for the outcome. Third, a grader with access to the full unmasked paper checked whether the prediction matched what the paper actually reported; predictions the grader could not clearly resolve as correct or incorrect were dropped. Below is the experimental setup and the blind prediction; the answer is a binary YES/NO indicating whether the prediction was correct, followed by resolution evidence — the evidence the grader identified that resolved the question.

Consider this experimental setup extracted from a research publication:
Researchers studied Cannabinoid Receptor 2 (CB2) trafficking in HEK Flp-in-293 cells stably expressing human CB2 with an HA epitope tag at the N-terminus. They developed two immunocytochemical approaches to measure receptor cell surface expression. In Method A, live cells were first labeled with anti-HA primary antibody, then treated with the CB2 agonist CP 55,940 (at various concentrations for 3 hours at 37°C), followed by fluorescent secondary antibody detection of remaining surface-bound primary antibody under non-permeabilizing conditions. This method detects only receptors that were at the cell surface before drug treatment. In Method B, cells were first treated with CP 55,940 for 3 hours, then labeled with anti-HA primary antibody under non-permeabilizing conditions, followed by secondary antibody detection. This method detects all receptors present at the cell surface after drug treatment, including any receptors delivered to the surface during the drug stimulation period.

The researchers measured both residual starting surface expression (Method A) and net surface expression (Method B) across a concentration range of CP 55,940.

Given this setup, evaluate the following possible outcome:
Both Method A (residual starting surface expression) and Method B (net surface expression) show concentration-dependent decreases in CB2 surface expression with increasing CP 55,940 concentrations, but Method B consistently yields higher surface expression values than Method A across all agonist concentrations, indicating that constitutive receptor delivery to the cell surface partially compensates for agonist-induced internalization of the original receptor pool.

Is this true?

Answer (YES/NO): NO